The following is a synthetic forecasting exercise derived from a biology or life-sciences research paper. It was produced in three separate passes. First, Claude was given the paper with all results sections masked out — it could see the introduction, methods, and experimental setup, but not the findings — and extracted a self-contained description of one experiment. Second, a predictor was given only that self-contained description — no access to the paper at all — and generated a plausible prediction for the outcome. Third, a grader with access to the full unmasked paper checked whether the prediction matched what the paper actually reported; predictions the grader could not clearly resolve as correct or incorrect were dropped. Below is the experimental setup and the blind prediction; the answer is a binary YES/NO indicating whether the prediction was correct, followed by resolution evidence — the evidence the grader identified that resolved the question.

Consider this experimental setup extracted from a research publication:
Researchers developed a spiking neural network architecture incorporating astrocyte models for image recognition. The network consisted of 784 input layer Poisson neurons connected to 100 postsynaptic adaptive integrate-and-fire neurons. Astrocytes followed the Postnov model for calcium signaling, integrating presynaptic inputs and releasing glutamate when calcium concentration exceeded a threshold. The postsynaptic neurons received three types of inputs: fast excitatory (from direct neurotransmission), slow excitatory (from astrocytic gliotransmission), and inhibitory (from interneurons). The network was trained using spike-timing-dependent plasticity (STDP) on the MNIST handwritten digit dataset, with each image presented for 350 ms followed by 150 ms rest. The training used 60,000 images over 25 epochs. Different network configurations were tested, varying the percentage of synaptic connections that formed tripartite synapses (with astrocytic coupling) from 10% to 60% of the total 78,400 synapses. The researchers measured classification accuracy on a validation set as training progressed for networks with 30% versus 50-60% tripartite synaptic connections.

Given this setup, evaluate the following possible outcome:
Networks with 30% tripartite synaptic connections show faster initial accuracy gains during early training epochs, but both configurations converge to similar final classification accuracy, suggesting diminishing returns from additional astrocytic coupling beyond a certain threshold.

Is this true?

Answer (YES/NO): NO